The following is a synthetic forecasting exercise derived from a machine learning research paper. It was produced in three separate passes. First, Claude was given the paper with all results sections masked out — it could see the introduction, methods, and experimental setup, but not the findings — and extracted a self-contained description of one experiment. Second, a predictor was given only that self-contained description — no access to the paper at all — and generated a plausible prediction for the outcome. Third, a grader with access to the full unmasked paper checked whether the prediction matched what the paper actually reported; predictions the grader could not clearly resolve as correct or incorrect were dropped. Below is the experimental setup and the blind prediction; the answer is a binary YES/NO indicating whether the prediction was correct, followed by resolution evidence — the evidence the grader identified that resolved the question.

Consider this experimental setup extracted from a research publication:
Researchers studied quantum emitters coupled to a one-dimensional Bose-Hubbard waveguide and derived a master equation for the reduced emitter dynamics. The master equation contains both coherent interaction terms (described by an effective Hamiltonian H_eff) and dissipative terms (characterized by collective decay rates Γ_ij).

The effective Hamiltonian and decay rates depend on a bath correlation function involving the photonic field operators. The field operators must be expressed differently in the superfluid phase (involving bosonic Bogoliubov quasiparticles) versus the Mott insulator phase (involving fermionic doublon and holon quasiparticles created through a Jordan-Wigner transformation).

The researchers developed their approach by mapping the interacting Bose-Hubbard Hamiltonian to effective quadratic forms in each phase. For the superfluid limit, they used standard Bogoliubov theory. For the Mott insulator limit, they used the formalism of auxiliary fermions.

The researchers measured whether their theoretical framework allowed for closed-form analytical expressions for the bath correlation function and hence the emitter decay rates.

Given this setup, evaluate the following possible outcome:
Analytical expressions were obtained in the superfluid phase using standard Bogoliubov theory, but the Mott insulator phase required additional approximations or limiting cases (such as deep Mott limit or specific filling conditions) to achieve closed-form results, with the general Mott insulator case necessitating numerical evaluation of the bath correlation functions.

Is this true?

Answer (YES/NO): NO